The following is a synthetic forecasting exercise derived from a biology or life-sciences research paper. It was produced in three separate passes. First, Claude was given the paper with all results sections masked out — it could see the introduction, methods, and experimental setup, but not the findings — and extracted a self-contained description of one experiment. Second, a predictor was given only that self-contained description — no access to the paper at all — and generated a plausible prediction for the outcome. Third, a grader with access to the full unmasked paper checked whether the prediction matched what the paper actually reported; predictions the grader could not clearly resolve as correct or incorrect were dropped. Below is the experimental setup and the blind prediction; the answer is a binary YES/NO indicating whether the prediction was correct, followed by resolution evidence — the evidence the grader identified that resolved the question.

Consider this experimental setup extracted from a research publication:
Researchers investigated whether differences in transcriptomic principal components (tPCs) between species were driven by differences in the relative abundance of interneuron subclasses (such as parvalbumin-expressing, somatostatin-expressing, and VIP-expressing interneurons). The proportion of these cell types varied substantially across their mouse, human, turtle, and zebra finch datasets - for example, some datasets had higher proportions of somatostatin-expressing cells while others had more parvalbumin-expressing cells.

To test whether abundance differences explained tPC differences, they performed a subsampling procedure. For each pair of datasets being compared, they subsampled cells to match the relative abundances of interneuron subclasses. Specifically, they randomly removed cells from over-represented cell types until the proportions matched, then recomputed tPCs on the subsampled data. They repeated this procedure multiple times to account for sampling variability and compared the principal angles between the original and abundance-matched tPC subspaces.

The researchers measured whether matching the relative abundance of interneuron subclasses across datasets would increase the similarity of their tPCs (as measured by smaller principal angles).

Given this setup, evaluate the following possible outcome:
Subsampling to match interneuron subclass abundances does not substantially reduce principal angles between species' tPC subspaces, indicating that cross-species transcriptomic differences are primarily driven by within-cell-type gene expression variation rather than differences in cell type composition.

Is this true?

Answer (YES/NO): YES